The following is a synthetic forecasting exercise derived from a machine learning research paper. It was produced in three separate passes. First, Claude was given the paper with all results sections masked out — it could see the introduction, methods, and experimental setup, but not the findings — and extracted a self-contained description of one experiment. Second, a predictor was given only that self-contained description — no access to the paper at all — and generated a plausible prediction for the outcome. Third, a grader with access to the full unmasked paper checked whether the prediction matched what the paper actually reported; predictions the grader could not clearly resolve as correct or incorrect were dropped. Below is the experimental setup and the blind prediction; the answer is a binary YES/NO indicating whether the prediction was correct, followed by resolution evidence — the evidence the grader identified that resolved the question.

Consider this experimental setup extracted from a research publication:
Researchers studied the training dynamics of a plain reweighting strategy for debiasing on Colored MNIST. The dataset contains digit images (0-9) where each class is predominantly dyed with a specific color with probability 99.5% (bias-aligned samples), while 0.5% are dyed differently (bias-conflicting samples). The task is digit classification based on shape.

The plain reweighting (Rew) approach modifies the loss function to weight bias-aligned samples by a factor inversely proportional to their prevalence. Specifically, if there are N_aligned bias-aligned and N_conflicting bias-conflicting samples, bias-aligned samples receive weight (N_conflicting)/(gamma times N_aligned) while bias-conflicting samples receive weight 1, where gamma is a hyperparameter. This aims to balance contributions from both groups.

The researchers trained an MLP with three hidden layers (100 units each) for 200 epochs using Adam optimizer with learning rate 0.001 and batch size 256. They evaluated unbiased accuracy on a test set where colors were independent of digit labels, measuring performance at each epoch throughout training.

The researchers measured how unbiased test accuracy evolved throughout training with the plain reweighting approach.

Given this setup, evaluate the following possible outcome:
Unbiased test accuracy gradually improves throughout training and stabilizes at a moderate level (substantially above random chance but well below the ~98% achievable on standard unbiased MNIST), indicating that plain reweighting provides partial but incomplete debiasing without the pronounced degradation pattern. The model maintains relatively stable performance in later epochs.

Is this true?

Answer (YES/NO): NO